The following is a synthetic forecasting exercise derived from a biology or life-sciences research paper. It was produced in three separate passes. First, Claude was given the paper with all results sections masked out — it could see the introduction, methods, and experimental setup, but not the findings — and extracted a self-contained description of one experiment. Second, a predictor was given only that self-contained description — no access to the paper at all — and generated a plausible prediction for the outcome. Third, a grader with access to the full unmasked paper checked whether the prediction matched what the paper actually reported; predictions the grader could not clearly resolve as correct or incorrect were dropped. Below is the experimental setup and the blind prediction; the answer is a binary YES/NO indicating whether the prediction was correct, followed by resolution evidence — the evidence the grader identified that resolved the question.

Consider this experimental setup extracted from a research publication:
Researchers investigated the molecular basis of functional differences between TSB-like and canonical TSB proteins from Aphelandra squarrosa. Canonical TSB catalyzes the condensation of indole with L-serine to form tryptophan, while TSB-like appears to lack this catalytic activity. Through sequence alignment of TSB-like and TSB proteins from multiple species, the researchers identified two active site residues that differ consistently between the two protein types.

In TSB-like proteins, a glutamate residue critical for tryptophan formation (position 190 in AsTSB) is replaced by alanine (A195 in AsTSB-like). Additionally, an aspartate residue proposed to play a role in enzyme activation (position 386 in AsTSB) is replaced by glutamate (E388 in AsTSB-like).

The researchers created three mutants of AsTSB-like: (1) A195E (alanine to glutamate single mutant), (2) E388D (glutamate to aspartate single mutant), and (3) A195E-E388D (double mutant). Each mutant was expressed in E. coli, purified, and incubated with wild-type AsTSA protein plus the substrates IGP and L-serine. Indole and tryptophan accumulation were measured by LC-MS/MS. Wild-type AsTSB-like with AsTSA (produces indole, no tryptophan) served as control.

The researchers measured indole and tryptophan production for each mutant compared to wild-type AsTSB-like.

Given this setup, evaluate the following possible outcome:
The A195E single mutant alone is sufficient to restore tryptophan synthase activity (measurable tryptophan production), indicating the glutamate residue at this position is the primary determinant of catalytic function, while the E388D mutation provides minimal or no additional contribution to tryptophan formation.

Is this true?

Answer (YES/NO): YES